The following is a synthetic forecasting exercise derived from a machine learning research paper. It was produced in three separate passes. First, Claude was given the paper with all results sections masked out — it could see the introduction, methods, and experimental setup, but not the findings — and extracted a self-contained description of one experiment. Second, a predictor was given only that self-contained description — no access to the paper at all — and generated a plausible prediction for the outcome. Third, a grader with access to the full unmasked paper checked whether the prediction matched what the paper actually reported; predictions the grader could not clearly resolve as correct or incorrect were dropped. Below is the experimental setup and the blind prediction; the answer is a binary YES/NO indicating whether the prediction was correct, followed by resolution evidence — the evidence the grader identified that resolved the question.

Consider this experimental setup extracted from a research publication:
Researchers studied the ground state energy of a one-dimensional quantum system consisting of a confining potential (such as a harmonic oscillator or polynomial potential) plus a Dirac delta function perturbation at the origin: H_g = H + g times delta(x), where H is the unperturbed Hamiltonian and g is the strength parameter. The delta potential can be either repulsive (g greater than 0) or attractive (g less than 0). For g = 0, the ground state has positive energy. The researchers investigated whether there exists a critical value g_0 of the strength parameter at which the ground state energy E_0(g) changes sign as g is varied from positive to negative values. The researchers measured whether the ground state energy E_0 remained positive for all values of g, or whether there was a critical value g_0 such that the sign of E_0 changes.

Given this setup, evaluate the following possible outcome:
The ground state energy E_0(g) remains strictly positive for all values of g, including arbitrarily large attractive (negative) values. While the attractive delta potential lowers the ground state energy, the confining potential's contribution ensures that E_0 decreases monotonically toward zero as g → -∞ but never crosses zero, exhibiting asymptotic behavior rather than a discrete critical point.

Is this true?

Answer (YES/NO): NO